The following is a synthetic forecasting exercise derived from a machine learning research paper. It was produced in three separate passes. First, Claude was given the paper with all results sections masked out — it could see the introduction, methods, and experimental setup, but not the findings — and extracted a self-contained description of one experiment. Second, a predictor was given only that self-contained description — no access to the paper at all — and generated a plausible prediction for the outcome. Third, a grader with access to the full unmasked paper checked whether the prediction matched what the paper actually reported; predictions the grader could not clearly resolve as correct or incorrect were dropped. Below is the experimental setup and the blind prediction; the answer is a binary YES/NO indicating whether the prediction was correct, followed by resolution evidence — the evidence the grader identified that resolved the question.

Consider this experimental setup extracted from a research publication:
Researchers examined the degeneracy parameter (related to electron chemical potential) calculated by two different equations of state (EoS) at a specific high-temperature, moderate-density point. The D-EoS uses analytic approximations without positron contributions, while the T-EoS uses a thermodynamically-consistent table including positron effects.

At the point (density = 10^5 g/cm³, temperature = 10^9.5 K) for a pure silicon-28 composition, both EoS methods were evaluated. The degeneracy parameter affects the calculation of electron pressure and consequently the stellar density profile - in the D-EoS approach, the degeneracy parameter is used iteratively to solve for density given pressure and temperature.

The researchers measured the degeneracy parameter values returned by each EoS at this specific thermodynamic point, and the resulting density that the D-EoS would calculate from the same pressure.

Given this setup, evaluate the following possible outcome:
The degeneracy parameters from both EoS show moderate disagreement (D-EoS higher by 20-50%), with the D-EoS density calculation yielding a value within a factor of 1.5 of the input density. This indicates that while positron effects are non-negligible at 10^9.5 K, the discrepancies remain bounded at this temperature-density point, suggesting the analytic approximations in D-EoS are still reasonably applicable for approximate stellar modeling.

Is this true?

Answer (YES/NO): NO